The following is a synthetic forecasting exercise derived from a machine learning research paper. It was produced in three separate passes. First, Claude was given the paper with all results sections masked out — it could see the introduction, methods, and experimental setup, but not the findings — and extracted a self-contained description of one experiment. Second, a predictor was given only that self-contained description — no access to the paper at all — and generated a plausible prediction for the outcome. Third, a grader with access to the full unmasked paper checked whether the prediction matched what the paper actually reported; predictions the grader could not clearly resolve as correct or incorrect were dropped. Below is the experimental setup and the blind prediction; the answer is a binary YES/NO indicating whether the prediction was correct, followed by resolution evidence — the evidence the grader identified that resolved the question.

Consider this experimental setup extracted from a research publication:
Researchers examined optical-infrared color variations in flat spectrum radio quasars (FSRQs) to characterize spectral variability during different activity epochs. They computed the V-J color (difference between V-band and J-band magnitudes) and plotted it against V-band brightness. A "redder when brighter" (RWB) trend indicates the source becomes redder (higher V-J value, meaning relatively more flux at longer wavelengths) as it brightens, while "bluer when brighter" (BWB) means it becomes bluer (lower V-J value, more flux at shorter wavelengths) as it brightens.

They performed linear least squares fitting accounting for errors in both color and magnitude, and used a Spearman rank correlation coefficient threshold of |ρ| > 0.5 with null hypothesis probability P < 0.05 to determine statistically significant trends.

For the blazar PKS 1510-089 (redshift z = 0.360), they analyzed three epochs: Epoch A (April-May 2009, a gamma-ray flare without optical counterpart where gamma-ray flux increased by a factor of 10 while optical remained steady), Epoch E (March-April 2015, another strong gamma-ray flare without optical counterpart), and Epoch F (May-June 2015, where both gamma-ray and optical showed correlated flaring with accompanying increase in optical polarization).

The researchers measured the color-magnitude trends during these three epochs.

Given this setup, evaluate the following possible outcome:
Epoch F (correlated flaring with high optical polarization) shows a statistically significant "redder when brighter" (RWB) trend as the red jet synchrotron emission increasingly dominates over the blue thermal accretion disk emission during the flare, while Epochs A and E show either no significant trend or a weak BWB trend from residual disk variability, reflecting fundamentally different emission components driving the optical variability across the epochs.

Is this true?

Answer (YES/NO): NO